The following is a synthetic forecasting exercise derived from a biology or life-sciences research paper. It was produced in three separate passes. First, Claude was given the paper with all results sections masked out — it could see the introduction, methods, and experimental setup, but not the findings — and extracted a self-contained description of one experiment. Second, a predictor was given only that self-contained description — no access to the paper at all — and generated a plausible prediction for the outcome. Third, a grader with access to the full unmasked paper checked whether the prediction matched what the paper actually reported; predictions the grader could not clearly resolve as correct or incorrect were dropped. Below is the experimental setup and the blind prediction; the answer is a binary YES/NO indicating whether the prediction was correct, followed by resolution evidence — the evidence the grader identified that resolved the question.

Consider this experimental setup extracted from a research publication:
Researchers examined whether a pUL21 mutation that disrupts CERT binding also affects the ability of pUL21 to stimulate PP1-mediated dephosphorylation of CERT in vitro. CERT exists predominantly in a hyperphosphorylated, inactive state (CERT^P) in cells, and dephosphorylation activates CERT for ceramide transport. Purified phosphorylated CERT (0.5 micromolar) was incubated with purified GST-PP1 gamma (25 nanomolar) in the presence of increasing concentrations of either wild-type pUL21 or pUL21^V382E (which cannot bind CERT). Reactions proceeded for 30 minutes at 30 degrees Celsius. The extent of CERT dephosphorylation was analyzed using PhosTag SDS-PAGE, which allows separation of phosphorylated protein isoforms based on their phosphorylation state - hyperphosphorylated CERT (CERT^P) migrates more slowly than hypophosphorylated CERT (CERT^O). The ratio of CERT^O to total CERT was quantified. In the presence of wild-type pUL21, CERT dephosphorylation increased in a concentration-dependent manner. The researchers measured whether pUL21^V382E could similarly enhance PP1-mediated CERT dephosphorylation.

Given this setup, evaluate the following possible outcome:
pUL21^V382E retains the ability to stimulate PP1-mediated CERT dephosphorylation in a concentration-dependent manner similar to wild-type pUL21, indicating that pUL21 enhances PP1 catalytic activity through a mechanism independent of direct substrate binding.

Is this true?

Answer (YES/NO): NO